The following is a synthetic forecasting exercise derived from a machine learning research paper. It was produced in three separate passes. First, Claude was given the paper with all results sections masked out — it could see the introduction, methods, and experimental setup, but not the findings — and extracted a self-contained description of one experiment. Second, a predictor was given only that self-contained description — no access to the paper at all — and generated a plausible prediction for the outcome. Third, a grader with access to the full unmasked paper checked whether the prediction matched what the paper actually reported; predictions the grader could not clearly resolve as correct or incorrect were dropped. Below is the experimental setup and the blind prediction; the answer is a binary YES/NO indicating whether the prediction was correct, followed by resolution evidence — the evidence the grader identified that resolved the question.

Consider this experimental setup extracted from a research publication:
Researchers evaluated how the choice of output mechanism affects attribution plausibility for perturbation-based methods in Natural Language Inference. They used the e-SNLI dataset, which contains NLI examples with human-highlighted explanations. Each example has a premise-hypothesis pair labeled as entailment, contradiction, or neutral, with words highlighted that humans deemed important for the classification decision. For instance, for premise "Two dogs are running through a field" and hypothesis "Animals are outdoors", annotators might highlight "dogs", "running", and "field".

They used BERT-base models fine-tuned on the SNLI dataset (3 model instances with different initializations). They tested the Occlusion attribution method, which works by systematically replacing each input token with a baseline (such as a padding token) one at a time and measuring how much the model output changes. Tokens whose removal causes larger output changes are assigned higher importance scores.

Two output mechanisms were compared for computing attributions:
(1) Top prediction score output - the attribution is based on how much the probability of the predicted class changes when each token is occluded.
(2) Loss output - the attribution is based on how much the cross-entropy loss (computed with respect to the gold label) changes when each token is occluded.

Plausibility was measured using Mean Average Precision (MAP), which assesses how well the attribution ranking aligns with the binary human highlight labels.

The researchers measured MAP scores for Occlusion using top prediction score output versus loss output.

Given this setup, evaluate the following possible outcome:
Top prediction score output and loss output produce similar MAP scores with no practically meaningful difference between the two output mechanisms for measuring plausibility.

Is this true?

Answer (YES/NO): NO